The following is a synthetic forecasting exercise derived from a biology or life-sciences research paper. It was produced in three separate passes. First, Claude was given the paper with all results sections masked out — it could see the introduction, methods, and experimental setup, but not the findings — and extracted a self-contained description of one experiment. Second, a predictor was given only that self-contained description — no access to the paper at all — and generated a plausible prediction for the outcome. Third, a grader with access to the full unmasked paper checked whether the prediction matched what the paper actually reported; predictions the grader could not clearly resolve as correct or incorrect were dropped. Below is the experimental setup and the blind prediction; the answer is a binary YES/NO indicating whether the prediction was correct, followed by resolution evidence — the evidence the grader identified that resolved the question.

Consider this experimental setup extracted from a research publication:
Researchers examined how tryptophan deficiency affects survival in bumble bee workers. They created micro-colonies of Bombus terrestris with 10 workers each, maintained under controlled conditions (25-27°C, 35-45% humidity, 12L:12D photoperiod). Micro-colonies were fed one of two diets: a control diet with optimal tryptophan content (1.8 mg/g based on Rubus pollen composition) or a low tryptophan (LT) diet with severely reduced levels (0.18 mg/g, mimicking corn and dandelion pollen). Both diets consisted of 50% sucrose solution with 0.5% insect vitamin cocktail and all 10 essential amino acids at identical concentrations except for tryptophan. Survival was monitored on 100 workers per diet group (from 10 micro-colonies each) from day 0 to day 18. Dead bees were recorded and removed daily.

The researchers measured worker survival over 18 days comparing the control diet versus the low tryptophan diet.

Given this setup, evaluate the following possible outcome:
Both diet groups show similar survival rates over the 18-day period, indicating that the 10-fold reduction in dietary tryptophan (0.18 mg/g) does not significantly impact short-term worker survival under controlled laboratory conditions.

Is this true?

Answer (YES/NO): NO